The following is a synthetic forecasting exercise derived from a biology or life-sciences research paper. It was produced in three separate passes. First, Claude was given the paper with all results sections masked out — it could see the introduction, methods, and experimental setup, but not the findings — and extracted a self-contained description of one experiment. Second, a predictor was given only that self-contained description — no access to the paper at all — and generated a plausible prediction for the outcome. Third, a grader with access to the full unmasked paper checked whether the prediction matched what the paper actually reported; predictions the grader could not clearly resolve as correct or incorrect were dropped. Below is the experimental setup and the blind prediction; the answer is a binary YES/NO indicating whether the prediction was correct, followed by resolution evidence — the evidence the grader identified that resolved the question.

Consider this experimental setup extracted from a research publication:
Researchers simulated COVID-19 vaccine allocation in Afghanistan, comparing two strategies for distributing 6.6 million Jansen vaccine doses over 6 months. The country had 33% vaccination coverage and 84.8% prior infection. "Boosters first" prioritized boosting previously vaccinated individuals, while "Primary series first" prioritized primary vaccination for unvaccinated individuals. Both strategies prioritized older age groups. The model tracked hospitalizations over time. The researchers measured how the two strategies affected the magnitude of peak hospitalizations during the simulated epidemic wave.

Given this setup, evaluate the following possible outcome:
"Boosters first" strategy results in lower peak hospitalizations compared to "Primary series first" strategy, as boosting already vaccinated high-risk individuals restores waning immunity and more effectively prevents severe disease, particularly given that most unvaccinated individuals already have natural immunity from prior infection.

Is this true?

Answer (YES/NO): NO